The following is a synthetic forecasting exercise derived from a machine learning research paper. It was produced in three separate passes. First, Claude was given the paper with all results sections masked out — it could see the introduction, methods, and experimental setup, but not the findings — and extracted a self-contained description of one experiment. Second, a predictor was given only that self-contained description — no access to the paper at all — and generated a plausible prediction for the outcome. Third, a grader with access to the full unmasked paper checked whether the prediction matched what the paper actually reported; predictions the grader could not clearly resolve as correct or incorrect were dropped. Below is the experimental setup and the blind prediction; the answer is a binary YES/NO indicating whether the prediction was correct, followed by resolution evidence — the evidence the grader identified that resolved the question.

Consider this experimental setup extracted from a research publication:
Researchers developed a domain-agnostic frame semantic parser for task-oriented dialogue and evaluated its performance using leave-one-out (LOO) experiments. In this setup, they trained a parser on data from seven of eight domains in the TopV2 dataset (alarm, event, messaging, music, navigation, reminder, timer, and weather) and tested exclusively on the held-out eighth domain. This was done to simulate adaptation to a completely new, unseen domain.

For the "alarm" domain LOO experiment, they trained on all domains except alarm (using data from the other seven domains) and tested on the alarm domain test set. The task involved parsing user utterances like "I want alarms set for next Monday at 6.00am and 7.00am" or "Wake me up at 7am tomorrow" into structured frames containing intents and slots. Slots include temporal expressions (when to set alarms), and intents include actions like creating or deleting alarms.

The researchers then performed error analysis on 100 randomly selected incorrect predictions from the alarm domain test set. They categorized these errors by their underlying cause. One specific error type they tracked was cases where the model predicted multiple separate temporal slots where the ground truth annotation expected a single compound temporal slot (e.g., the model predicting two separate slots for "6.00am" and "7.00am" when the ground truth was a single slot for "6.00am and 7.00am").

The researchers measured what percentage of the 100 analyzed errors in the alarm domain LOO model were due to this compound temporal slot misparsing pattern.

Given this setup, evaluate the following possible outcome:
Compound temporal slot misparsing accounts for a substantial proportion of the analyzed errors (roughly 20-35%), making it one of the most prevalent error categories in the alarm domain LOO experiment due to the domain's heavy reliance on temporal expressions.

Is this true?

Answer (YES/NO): YES